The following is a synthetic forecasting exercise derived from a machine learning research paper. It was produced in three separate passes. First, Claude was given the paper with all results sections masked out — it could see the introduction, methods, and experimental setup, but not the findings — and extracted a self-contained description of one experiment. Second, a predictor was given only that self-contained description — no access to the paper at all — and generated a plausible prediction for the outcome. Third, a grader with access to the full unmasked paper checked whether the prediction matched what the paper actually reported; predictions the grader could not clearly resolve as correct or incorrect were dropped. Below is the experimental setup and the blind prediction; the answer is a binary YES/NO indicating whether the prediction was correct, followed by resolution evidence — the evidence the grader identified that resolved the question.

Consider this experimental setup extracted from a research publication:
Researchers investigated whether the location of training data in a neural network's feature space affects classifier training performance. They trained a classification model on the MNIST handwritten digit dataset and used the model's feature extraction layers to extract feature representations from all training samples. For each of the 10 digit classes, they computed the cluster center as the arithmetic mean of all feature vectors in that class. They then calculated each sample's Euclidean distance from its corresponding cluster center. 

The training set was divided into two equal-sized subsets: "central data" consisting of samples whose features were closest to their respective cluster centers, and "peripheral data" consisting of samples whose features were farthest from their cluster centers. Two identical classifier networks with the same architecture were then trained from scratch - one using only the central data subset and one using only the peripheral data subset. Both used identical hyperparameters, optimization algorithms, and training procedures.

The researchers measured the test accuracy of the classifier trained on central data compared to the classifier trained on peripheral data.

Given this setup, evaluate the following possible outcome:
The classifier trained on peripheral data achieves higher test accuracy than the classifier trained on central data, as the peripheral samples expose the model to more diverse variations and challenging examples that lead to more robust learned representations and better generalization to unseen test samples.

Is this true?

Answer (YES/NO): NO